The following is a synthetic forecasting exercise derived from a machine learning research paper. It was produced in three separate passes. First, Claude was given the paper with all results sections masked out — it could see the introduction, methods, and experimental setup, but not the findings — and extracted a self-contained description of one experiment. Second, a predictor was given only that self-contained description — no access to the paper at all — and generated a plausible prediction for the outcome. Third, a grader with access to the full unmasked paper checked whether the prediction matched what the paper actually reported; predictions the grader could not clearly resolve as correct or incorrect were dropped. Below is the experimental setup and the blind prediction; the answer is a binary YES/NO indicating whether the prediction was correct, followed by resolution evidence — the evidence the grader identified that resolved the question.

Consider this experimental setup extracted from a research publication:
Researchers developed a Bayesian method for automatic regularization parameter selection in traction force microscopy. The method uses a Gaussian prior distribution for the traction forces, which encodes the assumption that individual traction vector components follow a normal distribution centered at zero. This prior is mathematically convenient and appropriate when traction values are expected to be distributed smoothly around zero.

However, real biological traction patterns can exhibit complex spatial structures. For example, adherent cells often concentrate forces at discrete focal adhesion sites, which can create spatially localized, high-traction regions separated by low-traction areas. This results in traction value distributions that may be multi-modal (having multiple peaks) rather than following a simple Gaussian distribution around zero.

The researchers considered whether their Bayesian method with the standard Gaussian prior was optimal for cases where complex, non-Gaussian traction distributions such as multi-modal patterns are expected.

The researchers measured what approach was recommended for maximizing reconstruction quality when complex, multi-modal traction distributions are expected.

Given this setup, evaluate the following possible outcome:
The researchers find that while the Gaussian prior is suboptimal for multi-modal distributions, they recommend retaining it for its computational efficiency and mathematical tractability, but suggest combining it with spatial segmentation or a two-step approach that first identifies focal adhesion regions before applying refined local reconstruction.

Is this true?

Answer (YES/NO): NO